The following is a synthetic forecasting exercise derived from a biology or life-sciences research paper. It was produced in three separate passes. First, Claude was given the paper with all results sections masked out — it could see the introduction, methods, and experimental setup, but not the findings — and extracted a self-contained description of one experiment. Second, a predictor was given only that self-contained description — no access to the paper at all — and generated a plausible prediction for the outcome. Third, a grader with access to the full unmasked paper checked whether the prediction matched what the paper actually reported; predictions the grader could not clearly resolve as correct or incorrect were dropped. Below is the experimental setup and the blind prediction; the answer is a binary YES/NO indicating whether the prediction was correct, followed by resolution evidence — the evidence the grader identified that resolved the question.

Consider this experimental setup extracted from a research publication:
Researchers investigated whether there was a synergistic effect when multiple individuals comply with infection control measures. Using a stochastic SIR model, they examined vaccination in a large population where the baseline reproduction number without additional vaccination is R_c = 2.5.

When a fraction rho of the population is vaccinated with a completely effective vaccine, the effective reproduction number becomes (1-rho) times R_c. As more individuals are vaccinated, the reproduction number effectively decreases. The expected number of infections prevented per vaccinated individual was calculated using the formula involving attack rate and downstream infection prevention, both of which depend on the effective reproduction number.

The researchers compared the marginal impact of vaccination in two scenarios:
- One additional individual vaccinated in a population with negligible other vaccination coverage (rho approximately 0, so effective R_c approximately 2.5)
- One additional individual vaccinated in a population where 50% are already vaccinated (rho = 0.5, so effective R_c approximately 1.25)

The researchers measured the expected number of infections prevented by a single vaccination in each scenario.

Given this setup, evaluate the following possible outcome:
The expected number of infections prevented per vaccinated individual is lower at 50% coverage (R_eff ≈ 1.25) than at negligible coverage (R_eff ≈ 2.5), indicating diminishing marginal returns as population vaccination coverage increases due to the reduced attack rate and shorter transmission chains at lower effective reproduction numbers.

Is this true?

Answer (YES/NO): NO